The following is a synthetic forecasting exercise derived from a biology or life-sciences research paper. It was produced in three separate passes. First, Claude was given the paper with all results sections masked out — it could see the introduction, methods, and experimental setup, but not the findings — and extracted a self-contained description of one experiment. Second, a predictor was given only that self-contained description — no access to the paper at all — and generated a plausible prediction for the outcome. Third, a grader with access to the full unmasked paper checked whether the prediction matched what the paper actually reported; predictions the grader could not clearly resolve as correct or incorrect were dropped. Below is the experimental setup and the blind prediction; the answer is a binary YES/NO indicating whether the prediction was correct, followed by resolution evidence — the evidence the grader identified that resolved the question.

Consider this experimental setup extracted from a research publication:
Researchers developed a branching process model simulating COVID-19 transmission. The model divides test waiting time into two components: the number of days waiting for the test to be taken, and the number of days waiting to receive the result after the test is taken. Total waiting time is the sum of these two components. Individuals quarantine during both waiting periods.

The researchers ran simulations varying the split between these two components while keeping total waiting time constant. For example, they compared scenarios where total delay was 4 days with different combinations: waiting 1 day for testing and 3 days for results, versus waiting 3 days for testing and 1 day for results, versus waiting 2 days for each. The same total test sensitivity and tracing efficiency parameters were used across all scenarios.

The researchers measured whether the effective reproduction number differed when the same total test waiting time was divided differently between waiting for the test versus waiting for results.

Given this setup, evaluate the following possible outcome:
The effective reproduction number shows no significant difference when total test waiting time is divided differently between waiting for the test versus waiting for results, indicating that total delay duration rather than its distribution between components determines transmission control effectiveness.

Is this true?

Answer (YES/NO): YES